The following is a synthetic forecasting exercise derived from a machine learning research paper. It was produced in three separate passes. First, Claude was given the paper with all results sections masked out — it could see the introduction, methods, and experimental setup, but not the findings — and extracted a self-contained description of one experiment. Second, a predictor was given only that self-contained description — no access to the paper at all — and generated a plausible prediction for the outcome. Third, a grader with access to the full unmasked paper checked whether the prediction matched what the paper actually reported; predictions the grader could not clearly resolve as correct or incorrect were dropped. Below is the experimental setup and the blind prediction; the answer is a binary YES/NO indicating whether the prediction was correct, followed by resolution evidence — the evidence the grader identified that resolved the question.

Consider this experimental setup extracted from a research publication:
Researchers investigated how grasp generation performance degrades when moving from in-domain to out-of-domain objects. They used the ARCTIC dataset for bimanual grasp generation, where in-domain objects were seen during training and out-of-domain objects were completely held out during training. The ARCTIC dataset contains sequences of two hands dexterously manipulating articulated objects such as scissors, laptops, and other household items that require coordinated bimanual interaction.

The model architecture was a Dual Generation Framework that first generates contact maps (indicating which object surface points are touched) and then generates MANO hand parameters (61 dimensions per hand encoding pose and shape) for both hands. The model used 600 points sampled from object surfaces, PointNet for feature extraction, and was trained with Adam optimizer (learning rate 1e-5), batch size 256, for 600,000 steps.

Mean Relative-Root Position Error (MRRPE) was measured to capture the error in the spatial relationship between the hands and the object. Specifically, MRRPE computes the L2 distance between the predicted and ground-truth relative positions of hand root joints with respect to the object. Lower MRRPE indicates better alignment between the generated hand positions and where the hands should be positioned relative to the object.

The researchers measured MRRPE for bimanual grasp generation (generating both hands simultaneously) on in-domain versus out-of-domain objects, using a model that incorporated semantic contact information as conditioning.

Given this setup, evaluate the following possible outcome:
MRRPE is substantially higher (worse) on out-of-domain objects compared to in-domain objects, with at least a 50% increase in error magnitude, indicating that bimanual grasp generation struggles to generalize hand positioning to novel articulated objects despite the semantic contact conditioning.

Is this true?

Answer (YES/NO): NO